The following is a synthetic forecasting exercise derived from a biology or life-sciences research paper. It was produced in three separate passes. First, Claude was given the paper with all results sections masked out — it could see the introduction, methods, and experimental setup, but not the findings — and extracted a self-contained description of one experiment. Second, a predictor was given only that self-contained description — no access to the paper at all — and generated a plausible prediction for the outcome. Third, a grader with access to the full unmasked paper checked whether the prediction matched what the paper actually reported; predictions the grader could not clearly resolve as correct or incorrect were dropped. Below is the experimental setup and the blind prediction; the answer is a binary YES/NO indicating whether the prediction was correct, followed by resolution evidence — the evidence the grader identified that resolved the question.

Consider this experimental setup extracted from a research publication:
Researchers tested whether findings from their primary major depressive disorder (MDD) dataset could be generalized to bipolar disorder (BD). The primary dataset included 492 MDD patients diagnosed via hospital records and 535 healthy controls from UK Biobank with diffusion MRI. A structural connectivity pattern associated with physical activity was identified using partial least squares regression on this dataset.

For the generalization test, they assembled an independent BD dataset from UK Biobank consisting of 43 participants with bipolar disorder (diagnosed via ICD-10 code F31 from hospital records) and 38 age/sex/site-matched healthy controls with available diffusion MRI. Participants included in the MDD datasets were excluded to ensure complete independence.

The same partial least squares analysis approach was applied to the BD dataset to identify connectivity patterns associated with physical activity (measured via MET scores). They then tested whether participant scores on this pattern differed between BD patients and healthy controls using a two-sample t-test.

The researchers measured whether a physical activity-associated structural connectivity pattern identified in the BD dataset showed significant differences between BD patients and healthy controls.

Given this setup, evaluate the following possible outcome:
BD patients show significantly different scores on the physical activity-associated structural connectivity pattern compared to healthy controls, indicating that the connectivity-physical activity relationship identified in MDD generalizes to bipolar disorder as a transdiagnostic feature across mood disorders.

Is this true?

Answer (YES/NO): YES